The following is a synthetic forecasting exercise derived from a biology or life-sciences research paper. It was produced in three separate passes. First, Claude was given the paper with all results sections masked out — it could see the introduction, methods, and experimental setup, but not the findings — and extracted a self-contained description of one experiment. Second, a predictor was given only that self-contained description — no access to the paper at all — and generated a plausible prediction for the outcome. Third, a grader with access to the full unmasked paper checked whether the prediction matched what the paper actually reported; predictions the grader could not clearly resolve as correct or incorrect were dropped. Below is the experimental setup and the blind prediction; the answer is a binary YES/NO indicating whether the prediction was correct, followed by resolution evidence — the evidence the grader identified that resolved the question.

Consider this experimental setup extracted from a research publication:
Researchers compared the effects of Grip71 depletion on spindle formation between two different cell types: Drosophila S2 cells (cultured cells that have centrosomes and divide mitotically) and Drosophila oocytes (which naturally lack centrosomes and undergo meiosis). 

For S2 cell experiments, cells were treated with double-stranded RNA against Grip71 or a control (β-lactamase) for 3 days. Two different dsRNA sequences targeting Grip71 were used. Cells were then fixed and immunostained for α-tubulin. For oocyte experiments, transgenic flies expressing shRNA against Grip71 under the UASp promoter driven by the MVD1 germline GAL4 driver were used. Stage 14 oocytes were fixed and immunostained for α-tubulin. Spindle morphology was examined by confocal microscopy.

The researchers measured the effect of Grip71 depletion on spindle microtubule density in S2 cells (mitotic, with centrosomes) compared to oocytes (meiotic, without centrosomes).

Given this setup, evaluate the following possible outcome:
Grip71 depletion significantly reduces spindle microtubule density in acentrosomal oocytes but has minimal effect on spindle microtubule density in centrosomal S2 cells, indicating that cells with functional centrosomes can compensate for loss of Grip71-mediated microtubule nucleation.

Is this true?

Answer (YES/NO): NO